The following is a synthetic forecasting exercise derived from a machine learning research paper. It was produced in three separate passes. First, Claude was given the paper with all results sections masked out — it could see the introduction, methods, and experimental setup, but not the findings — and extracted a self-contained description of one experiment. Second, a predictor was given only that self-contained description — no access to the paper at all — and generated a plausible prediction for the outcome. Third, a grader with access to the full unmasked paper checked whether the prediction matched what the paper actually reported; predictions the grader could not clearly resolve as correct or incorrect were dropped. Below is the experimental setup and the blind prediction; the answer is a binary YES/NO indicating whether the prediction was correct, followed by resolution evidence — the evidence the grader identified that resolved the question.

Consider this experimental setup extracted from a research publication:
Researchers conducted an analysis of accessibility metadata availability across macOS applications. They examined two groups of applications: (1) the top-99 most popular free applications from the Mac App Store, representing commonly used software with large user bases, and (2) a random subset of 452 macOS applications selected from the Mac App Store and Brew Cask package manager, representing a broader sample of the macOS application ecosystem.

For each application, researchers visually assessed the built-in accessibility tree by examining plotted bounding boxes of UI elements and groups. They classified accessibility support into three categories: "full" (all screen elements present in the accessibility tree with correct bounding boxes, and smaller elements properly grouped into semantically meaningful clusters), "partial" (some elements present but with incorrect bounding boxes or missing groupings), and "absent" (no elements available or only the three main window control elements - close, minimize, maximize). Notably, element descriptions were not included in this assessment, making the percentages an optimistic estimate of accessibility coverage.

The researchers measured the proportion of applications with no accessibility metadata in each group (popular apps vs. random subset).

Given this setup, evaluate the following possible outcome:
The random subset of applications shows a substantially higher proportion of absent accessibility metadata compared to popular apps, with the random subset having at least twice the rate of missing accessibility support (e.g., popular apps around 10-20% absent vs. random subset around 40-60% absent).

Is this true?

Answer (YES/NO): NO